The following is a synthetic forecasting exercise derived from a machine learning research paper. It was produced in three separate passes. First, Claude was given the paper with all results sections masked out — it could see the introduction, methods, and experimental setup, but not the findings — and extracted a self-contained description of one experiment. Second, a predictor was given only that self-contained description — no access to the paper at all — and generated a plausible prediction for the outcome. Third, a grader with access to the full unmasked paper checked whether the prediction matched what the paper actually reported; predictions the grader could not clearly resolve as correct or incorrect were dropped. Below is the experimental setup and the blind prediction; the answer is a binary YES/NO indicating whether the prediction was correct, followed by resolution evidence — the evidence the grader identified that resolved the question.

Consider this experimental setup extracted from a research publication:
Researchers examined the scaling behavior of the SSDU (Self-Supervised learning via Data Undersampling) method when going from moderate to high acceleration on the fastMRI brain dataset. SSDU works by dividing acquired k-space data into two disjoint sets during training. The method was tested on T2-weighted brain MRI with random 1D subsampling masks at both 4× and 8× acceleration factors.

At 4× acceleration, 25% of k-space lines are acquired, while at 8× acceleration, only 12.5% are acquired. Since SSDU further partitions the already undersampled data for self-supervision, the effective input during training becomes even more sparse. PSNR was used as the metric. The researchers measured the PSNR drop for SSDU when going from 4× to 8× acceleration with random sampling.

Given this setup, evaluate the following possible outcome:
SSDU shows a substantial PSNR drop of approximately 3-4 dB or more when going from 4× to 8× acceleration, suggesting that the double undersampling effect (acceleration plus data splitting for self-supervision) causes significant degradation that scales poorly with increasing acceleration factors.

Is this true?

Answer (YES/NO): YES